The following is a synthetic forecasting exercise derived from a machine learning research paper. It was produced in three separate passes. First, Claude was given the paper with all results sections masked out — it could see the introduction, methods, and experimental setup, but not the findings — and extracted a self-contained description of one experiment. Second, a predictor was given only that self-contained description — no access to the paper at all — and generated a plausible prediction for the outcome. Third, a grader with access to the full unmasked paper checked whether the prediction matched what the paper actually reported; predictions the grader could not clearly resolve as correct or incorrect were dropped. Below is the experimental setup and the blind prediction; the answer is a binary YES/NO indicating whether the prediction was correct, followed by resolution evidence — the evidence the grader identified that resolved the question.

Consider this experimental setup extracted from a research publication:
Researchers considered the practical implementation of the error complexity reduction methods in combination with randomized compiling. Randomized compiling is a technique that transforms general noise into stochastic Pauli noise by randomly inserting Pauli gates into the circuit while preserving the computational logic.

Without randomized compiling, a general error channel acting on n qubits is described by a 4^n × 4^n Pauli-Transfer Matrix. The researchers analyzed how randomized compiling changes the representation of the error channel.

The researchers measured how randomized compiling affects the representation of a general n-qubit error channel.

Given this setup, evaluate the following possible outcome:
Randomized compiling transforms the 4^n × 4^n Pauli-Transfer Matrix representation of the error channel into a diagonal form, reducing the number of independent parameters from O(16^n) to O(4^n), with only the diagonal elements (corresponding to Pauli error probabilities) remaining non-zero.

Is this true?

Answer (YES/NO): YES